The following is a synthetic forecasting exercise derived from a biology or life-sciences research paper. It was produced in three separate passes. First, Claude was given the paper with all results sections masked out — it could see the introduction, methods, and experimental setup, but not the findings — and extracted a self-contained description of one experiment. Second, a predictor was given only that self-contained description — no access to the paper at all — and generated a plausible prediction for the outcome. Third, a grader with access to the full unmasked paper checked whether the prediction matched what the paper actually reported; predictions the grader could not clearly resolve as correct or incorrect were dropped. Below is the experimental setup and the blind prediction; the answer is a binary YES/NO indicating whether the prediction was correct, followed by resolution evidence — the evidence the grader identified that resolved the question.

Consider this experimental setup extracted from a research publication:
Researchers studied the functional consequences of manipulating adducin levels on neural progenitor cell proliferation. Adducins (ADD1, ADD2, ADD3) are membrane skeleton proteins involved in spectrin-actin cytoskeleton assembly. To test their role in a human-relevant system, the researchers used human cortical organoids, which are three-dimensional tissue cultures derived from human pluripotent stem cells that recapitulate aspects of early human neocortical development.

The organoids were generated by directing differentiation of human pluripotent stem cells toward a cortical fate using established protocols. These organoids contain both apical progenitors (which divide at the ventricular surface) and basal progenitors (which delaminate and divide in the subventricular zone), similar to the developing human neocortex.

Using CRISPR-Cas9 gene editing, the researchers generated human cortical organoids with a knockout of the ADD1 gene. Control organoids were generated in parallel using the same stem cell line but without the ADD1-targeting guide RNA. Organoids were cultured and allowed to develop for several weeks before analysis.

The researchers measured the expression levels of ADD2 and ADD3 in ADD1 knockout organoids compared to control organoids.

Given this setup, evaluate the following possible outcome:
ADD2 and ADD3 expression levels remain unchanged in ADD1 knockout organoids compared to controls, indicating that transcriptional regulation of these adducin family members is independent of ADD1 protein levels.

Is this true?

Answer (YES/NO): NO